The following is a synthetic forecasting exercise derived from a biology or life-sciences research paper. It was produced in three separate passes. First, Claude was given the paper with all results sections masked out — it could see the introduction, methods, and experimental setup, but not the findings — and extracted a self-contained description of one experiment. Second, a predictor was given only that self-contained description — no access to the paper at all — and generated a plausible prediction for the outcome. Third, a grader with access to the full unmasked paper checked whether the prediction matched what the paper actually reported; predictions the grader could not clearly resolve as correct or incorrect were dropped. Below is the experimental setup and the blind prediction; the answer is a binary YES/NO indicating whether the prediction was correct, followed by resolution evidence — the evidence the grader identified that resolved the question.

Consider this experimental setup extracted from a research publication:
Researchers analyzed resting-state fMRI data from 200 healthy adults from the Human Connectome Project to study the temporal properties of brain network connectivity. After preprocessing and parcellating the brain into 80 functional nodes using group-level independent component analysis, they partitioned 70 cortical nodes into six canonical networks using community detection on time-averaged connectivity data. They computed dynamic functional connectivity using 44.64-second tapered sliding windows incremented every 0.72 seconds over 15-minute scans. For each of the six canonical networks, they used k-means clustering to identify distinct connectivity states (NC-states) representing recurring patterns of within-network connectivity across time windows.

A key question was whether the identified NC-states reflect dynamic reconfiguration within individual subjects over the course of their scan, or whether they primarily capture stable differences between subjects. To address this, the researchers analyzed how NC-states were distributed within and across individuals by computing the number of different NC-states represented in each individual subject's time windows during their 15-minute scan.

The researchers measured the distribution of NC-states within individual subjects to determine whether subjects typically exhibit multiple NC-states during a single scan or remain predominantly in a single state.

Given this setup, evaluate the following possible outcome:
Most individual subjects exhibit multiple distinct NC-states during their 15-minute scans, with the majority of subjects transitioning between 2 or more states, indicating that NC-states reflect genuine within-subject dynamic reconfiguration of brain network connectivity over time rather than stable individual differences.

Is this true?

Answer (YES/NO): YES